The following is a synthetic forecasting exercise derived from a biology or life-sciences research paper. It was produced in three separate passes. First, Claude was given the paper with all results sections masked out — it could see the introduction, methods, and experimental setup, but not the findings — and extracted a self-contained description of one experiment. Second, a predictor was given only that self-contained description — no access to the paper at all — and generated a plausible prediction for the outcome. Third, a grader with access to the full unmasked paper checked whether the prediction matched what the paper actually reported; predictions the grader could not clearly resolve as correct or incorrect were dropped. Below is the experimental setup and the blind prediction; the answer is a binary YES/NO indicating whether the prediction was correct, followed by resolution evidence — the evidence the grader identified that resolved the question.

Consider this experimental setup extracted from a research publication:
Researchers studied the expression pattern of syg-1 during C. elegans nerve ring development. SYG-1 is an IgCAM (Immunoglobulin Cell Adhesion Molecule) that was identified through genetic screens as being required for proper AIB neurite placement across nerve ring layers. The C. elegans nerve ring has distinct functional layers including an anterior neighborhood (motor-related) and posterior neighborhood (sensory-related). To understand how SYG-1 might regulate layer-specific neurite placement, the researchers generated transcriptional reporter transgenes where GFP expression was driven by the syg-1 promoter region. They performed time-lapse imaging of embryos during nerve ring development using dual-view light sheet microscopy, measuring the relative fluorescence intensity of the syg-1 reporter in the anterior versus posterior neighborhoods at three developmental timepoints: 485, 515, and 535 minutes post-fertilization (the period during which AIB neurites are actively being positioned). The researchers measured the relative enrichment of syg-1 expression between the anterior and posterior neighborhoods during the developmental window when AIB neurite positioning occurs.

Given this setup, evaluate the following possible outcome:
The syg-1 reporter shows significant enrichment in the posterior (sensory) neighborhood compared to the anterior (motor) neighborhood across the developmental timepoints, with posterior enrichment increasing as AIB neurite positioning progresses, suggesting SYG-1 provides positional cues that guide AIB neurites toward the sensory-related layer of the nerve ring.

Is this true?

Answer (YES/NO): NO